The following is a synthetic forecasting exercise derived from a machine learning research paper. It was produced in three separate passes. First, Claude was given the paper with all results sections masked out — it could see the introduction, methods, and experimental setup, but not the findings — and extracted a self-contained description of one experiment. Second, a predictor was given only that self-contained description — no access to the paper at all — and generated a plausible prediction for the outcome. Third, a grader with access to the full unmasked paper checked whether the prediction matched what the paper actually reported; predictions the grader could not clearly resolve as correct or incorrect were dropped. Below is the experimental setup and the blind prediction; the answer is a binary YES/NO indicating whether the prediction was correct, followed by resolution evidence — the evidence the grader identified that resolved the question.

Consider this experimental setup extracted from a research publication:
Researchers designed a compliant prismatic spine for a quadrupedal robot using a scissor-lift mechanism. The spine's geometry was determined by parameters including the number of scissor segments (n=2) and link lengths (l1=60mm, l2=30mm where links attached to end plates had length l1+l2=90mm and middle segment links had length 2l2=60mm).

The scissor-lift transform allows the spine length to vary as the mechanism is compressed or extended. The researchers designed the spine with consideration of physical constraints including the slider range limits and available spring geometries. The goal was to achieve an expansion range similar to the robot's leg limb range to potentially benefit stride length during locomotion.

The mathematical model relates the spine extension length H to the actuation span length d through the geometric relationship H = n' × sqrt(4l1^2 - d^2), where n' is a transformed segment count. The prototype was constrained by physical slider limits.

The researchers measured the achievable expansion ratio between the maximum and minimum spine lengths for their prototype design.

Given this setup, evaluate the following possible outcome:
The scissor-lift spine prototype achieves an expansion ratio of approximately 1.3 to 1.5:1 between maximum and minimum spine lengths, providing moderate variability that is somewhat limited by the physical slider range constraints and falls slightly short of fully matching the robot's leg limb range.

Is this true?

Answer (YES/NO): NO